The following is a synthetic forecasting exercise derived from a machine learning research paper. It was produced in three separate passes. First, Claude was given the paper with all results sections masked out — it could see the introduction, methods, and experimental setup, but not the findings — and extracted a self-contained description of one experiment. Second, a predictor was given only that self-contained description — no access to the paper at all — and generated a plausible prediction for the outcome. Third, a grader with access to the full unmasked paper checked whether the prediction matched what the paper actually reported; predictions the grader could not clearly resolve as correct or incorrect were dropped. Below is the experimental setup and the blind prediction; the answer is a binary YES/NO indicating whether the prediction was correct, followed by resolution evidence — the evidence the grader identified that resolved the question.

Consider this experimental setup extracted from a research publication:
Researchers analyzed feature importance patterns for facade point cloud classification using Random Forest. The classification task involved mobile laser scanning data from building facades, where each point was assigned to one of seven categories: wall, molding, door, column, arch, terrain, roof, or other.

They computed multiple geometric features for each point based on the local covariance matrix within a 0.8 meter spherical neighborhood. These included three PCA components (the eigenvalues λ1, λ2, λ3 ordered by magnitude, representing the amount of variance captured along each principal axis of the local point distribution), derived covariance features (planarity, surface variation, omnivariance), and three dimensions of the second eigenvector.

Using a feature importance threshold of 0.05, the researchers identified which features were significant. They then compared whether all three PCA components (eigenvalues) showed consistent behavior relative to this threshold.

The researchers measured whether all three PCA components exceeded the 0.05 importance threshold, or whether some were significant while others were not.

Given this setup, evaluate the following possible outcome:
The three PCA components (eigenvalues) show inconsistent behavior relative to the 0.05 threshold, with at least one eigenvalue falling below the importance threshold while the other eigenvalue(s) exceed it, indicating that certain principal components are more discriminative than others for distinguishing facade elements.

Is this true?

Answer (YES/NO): NO